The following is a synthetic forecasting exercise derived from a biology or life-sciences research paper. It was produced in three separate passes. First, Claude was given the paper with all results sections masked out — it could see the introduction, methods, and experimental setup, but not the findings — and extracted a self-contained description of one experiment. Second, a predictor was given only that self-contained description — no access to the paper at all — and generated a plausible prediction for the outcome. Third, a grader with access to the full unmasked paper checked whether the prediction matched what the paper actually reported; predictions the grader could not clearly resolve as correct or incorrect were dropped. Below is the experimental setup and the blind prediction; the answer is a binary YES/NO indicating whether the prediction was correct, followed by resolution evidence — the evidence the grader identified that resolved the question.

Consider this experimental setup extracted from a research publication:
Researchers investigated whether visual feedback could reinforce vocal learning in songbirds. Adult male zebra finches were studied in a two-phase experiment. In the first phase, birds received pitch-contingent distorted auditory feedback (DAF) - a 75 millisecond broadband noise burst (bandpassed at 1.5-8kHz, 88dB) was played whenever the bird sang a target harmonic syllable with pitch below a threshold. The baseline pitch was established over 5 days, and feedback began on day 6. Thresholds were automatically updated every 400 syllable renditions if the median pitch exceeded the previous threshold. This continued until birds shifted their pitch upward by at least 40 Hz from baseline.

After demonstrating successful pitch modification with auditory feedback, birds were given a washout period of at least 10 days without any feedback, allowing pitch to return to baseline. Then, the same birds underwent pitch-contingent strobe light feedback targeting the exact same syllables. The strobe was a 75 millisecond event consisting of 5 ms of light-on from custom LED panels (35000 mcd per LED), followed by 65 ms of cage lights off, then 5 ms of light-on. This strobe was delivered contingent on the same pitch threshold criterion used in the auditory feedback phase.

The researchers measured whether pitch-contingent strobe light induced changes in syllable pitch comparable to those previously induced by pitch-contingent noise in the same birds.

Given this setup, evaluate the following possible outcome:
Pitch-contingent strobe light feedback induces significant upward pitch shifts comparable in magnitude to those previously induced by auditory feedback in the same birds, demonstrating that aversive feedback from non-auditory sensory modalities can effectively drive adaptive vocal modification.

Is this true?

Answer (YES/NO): NO